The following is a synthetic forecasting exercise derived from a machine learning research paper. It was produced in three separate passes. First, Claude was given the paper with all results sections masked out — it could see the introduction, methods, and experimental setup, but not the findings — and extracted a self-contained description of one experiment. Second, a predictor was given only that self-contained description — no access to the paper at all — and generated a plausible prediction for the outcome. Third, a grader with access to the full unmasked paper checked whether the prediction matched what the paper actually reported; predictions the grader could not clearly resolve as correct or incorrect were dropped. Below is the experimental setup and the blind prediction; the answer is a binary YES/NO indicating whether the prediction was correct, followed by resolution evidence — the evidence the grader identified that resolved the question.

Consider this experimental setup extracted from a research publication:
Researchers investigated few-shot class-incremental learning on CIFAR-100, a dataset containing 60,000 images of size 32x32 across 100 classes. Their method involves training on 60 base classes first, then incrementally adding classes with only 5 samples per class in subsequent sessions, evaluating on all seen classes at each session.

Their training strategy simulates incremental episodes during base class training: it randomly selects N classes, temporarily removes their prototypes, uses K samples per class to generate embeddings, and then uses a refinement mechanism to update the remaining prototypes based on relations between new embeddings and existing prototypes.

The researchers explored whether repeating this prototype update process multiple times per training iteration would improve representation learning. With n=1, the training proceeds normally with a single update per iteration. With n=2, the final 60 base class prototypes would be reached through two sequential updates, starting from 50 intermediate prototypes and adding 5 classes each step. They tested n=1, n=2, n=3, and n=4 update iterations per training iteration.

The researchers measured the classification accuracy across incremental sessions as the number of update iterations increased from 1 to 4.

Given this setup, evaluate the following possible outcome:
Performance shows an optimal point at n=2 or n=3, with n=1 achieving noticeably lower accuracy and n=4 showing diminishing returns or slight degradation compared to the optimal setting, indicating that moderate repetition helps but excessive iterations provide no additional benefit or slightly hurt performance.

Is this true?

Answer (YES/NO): NO